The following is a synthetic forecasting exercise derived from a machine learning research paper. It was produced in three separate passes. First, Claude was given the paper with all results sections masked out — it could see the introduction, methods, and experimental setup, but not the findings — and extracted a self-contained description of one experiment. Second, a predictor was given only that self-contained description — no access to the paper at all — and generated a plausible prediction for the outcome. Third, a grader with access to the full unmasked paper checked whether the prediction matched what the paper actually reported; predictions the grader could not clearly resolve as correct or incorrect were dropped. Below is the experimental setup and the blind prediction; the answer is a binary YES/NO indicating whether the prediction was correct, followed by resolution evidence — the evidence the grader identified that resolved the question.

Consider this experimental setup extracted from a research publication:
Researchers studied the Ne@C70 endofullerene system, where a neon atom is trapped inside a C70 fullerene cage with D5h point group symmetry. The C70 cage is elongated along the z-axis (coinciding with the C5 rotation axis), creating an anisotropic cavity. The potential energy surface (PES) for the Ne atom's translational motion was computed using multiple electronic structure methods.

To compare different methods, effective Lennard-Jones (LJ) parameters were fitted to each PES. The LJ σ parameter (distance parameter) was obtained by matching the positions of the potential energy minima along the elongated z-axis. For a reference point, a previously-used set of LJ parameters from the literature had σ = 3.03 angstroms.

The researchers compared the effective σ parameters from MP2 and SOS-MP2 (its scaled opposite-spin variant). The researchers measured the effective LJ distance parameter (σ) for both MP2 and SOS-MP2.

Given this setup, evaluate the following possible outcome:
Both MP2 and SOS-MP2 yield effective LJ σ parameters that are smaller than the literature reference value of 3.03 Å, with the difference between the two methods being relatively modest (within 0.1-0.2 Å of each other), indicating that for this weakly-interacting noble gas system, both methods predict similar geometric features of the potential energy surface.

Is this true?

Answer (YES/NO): NO